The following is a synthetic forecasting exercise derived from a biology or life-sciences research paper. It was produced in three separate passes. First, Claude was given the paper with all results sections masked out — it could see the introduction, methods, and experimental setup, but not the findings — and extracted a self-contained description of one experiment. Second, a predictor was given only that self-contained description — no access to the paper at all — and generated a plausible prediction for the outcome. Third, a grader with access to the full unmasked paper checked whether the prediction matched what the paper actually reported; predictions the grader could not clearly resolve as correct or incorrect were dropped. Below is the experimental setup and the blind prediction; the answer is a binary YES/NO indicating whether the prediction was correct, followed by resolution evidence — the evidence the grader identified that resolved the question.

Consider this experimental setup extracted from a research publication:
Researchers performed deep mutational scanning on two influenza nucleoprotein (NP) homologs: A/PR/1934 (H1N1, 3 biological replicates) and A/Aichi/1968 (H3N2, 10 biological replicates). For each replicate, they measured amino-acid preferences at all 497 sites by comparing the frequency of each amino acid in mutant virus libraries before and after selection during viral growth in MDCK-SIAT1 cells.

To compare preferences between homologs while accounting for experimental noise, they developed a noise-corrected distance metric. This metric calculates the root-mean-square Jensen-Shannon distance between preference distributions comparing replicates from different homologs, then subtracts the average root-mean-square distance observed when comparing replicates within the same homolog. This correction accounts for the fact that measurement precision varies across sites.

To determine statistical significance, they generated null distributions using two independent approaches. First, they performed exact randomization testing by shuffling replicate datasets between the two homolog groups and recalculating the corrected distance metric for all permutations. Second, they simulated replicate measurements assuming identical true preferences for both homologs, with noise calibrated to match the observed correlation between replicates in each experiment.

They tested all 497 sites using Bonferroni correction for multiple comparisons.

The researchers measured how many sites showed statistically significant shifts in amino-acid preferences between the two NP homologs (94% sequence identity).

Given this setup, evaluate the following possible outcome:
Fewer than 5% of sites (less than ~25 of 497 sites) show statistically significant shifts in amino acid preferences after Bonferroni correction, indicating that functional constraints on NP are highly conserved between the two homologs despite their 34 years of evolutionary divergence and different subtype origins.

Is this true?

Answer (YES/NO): YES